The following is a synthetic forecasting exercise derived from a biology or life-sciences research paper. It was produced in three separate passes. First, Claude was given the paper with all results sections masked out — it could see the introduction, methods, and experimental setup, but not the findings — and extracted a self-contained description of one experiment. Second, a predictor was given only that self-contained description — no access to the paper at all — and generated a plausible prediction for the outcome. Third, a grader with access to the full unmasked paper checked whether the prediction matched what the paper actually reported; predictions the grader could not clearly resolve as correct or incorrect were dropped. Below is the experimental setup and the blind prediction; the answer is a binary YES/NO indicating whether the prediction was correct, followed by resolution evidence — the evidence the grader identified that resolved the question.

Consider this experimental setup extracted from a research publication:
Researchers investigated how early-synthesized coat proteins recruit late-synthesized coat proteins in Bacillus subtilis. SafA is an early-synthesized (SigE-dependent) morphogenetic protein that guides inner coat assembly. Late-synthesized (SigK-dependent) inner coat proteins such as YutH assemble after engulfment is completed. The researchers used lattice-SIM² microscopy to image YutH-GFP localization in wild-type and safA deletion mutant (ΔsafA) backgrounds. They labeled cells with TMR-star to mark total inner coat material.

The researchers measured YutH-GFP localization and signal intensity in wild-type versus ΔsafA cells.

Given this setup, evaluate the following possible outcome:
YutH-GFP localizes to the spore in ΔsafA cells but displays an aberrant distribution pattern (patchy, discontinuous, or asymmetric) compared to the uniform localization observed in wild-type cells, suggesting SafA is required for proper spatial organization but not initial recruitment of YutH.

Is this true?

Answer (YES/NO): YES